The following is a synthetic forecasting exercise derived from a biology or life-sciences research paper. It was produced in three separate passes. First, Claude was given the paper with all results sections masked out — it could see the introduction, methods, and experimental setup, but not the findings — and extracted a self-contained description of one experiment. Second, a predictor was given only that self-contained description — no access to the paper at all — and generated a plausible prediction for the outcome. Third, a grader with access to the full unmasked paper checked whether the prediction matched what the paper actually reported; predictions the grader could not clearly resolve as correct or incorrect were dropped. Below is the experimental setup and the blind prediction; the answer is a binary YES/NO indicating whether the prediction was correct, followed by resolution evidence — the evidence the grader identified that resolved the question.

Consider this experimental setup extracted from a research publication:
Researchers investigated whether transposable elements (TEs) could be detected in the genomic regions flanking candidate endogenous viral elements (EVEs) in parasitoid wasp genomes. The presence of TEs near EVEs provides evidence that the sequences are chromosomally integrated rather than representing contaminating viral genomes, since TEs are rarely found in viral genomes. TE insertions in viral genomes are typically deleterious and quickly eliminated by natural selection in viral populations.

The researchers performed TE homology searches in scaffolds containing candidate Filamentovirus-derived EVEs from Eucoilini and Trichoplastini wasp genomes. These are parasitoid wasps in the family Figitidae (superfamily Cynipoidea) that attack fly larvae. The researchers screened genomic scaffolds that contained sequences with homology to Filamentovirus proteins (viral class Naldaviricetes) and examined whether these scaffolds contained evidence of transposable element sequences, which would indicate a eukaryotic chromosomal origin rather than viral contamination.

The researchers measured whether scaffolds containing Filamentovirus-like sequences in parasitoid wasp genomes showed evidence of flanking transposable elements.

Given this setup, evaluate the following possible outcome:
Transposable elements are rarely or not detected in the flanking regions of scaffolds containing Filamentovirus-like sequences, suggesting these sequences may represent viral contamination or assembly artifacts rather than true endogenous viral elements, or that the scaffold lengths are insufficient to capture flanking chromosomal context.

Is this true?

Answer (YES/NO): NO